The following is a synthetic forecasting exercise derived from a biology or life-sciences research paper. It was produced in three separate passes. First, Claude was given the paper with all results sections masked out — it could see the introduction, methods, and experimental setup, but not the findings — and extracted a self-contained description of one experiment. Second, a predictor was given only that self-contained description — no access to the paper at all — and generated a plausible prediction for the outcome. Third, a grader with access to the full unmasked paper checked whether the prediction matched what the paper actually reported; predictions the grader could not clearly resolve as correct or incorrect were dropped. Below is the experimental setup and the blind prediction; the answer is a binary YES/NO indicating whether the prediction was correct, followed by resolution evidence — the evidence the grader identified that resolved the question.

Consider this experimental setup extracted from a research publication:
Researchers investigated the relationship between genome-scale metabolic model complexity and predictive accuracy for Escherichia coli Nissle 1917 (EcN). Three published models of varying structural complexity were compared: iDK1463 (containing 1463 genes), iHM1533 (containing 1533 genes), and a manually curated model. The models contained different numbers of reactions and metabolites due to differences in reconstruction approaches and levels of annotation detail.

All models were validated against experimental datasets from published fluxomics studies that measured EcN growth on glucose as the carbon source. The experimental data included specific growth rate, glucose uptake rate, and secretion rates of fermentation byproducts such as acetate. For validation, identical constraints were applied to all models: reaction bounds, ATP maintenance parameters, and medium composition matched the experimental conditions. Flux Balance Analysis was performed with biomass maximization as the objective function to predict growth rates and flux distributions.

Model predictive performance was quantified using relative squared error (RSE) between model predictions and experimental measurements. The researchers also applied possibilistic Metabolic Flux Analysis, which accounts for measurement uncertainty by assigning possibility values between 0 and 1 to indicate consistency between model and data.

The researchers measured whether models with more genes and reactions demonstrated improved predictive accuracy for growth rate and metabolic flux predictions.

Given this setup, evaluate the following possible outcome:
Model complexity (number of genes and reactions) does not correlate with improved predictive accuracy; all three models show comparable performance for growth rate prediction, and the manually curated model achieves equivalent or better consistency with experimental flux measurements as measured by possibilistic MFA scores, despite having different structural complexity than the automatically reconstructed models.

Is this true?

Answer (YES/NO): NO